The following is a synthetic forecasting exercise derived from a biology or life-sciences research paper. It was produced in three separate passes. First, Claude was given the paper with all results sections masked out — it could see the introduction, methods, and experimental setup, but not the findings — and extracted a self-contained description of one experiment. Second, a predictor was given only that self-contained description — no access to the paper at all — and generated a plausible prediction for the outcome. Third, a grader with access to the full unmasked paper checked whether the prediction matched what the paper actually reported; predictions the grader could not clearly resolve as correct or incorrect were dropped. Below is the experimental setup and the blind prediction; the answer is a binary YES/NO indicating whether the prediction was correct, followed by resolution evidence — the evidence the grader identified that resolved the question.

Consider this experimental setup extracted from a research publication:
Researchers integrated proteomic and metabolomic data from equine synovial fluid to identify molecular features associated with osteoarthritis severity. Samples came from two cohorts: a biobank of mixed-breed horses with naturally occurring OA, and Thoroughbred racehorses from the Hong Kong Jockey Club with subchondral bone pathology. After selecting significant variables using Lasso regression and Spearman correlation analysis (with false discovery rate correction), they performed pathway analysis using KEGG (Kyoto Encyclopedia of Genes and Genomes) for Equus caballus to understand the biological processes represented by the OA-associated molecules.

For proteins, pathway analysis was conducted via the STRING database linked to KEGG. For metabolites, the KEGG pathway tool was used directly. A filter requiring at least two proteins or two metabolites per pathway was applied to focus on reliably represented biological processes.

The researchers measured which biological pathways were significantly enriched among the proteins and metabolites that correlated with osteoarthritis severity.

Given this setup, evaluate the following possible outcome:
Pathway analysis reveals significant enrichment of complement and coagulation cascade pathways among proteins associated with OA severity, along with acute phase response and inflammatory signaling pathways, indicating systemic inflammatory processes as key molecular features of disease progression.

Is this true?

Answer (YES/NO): NO